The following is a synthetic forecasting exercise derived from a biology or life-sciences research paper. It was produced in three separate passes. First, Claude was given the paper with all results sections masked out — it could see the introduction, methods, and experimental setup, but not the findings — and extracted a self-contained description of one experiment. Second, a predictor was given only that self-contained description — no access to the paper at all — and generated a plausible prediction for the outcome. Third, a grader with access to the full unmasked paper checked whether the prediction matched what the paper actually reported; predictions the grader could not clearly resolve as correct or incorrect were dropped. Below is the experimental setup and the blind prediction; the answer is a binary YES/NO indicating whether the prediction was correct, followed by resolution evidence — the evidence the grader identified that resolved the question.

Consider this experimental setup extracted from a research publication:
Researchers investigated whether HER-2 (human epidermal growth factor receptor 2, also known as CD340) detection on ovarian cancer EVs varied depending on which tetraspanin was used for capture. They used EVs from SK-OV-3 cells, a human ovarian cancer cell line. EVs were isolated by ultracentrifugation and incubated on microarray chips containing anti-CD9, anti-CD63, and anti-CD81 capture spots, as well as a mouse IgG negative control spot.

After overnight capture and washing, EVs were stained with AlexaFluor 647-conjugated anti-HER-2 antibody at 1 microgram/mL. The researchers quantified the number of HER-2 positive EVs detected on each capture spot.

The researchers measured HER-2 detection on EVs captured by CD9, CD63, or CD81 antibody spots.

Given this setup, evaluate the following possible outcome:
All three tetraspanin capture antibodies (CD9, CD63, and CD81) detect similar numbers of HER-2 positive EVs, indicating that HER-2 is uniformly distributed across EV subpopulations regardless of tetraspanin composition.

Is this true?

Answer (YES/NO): NO